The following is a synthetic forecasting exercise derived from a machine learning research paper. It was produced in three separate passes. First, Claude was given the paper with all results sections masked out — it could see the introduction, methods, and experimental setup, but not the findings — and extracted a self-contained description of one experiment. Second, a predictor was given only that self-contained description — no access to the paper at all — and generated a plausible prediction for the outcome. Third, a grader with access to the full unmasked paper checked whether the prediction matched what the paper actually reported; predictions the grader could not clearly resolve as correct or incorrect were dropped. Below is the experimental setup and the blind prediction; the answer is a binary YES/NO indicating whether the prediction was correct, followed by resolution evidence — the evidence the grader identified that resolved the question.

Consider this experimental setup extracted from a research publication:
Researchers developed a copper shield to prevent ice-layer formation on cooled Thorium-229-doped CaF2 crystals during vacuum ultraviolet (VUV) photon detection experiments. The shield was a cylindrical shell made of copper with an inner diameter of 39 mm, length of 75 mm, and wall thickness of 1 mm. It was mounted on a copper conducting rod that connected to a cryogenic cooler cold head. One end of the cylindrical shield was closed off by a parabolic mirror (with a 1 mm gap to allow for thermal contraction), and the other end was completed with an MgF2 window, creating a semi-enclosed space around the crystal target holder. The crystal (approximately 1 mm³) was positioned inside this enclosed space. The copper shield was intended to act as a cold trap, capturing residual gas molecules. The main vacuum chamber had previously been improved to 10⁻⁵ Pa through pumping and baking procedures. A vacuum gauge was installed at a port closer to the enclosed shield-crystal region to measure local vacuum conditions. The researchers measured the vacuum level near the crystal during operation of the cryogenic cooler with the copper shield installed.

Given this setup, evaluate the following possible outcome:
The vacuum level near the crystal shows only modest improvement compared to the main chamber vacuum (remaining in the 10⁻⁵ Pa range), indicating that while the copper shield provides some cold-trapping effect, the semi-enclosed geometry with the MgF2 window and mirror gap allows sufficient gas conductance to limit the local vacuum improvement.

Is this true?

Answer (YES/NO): NO